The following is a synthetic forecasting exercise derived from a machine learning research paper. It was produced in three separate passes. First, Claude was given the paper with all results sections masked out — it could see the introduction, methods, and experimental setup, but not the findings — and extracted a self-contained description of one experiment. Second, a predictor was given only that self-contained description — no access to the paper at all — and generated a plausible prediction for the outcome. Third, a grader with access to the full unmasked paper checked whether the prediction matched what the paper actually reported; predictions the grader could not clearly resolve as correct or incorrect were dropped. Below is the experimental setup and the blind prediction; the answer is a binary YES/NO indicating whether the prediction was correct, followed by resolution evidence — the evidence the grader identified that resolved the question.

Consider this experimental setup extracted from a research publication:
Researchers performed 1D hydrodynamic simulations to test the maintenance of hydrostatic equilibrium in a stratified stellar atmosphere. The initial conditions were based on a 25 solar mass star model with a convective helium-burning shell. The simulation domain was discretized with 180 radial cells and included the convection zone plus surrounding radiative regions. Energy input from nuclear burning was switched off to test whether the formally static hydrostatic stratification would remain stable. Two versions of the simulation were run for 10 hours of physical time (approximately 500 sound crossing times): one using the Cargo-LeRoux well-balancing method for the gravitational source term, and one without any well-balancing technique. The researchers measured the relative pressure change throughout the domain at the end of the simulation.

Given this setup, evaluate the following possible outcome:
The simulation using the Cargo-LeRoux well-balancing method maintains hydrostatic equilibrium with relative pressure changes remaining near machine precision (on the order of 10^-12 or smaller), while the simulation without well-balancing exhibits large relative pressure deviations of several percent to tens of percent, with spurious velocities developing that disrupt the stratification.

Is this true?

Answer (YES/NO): NO